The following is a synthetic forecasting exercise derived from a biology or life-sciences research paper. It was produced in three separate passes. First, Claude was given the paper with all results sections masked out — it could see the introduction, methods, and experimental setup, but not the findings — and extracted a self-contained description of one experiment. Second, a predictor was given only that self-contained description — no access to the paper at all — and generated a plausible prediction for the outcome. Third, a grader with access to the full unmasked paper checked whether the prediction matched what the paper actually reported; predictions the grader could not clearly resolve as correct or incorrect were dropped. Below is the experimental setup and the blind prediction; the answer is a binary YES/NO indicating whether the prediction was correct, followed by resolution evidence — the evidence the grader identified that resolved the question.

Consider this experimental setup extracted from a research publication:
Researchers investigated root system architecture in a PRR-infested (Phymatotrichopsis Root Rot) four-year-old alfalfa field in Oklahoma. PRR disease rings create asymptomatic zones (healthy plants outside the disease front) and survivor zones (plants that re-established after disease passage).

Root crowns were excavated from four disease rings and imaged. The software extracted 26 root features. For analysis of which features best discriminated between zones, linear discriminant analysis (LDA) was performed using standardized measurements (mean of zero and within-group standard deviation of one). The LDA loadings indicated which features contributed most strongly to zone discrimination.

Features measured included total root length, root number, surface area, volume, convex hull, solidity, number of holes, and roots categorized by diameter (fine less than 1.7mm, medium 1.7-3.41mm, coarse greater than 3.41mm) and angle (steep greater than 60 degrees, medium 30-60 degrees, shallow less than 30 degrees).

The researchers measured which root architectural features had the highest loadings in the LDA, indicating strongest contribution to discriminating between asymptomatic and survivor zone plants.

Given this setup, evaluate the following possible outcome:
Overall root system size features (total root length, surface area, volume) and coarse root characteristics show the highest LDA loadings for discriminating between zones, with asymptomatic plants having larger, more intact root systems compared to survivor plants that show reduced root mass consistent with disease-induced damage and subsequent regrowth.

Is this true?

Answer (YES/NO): NO